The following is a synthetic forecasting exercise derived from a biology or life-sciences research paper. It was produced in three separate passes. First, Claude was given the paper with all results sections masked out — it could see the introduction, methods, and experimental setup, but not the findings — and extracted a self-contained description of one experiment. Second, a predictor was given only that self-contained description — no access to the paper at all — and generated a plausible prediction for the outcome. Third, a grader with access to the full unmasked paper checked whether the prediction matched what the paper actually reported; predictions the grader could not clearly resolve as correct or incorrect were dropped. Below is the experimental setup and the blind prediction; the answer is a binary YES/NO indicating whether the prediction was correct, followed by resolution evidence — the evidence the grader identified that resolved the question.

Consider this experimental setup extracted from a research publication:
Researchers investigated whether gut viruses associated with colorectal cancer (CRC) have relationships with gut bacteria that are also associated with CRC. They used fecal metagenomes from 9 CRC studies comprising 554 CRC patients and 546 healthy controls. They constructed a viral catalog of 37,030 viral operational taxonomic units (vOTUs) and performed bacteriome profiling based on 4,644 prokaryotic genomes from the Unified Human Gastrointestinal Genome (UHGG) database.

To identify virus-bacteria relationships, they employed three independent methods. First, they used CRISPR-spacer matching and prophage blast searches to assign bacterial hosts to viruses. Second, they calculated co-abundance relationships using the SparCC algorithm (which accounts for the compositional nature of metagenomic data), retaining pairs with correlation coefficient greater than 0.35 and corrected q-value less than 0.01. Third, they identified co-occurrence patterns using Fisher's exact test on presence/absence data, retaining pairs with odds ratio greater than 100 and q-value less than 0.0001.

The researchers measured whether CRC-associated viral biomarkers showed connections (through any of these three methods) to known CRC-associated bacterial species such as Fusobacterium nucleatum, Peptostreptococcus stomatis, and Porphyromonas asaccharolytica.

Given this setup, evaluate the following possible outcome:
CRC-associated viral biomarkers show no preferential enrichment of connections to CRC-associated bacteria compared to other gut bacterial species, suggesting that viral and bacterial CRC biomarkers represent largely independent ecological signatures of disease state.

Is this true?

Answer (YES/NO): NO